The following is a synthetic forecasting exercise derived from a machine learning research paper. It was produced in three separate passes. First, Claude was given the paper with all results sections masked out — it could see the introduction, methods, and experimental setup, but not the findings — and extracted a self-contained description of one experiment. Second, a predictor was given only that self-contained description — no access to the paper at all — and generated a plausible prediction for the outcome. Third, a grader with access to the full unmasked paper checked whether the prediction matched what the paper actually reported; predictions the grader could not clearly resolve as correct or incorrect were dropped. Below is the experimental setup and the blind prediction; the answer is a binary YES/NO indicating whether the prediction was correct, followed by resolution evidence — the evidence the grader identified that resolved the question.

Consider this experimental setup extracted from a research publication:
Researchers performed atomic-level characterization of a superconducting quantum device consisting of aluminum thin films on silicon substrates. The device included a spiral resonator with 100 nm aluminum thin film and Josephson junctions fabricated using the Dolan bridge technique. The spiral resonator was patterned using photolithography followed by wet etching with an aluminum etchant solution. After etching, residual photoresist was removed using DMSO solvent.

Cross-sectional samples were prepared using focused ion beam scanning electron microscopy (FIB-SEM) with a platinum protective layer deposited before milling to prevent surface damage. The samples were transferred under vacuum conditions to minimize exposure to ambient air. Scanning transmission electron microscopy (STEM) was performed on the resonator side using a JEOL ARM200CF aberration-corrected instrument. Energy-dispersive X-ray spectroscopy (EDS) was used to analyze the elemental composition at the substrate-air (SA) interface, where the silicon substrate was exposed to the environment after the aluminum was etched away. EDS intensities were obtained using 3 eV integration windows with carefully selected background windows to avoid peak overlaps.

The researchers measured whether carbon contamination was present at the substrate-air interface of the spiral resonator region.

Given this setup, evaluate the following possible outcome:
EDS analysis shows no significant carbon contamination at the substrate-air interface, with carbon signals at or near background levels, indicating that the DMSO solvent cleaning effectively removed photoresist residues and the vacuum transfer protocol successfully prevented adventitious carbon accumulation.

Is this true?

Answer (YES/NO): NO